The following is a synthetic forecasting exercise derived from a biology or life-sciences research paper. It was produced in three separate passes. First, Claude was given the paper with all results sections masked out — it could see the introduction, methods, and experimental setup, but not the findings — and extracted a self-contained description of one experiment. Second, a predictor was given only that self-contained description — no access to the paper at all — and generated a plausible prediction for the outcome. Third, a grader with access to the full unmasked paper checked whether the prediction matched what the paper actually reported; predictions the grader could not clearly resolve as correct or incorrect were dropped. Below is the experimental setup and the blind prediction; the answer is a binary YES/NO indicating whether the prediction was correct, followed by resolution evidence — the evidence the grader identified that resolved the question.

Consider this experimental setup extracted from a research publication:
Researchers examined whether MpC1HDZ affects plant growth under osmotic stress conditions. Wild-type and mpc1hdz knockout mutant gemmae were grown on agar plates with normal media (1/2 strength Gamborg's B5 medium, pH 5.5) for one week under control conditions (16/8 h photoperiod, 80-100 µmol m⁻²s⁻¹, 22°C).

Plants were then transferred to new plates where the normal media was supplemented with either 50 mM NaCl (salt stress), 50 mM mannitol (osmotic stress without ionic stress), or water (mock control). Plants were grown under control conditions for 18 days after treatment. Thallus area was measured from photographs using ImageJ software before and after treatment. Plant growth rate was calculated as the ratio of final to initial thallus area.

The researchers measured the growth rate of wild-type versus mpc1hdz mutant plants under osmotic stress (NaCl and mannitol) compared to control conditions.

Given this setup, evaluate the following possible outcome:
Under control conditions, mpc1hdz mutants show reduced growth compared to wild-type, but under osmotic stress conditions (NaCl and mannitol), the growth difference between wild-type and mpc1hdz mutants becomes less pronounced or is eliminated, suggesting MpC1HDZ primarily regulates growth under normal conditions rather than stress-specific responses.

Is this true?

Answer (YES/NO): NO